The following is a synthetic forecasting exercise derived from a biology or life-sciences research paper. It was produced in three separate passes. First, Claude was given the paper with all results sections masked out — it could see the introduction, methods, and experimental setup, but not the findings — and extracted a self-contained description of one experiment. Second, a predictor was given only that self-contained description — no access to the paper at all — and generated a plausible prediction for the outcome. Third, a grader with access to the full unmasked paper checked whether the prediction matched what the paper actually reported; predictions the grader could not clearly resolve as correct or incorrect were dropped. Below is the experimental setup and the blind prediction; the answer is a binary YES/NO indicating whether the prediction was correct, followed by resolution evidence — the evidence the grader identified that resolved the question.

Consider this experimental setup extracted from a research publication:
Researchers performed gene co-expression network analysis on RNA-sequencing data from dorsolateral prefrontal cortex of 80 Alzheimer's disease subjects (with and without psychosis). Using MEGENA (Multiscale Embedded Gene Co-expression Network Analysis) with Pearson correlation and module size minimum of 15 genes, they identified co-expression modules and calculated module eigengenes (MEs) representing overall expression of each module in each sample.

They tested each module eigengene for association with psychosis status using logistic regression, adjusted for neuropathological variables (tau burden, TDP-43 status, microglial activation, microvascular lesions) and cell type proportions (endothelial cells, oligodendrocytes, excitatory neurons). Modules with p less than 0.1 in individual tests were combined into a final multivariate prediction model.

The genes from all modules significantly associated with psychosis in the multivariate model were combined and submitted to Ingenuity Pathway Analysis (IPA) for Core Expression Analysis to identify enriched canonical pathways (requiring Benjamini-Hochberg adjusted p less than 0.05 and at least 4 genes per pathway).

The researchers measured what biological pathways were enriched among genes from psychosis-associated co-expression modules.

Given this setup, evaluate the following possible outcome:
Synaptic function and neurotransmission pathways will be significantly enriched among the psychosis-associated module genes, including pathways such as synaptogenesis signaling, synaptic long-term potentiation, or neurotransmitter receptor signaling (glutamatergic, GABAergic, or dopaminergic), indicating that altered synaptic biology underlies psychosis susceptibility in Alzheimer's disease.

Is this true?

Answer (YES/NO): NO